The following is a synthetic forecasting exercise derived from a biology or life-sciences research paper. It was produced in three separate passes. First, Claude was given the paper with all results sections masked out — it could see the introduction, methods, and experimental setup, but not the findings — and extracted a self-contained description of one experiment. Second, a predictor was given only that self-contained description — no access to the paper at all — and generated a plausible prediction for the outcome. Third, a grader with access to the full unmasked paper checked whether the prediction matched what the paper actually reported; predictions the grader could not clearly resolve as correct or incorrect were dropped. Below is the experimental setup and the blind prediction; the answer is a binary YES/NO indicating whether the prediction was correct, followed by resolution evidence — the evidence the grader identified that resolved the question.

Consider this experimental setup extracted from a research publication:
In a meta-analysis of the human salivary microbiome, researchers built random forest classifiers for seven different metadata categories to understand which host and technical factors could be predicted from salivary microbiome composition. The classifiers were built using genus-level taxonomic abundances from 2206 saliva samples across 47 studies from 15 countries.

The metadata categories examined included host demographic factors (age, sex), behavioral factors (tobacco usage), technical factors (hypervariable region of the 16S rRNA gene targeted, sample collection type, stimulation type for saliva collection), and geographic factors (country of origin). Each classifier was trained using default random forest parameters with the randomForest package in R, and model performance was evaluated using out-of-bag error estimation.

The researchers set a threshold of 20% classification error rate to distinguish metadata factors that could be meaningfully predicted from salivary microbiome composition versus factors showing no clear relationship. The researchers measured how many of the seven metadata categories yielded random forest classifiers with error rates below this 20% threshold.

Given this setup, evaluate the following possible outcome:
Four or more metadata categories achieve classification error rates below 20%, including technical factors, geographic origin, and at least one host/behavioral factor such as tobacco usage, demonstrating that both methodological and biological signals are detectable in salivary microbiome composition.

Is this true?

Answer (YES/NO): YES